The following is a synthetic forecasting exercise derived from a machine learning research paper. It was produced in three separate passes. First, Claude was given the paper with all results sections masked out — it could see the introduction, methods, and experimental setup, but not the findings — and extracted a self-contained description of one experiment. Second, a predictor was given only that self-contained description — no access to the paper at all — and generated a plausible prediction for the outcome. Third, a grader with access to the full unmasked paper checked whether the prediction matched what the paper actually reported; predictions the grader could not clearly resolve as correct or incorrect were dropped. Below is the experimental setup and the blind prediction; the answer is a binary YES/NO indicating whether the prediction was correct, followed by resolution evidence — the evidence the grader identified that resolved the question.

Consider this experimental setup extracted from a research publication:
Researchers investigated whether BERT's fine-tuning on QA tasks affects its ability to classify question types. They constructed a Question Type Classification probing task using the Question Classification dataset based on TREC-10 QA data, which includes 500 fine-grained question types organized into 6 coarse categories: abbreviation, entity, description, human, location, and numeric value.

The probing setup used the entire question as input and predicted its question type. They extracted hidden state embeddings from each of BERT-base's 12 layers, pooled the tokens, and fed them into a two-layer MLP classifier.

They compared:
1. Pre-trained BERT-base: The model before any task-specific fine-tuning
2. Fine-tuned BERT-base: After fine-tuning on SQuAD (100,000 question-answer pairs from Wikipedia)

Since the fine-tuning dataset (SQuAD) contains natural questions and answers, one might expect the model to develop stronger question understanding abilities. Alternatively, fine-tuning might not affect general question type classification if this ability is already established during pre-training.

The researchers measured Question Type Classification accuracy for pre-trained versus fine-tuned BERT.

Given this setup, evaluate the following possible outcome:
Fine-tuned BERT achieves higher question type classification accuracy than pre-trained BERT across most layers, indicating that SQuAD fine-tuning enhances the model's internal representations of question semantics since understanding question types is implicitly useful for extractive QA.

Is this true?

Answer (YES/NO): YES